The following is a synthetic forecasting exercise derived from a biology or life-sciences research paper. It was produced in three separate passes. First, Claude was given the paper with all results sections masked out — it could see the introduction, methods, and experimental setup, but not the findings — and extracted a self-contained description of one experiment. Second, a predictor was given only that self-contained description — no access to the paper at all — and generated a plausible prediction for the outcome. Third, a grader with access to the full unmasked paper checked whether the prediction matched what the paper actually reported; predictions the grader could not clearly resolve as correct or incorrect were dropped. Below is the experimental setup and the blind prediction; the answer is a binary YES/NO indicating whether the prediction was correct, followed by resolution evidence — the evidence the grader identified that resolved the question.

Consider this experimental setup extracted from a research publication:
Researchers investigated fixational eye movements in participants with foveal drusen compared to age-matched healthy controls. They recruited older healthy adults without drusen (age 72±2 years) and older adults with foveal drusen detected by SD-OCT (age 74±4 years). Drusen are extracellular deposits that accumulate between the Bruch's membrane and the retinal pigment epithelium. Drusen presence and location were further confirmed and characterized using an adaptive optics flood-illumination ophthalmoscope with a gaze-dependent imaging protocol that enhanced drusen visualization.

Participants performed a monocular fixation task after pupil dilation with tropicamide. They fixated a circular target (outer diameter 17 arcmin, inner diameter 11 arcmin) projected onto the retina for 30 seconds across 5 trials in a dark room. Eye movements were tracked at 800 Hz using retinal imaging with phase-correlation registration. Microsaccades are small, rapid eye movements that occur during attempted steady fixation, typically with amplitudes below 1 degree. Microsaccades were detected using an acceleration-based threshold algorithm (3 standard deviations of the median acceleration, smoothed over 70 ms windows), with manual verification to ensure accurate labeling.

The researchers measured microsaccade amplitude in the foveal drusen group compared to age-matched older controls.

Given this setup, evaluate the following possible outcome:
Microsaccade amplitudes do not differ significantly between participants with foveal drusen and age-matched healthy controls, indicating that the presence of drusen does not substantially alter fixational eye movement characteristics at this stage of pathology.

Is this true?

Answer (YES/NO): NO